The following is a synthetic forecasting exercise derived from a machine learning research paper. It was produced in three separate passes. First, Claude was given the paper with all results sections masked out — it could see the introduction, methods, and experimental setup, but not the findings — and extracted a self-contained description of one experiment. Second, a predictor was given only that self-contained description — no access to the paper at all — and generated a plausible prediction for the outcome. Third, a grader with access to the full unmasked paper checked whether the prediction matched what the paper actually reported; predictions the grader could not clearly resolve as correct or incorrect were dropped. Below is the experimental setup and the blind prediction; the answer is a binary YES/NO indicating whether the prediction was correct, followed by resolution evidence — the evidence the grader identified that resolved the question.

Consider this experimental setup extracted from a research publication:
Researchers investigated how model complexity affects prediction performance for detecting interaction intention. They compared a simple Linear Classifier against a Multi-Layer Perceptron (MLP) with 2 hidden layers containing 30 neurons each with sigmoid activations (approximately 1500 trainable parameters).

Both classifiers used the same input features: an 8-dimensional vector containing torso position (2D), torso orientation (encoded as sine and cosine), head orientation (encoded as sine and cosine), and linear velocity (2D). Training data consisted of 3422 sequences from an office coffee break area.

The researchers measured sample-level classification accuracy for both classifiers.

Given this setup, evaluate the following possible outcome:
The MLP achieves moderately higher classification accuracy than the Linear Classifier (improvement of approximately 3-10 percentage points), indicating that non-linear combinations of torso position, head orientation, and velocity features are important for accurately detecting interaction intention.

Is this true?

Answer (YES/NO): YES